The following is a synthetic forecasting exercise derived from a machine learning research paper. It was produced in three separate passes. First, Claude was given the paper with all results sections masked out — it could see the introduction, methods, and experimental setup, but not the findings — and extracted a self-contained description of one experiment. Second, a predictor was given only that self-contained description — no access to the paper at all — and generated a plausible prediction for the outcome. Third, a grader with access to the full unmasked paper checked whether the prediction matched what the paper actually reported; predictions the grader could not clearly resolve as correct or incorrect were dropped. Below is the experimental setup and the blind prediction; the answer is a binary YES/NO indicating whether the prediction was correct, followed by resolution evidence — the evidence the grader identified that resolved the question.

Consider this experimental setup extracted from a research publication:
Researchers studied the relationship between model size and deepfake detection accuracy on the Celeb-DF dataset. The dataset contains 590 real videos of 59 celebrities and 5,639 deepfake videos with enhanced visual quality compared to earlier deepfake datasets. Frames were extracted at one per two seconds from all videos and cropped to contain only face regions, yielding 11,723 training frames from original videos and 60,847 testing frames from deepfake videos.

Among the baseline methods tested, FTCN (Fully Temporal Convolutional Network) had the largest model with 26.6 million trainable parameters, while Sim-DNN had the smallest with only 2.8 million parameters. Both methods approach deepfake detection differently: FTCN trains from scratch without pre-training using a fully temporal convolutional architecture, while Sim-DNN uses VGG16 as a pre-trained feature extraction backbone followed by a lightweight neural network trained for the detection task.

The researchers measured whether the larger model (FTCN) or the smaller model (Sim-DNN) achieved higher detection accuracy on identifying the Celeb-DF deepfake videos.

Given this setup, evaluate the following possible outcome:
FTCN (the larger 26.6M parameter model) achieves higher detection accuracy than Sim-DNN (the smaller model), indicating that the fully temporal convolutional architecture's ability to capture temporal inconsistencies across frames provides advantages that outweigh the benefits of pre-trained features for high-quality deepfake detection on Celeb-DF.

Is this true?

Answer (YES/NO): NO